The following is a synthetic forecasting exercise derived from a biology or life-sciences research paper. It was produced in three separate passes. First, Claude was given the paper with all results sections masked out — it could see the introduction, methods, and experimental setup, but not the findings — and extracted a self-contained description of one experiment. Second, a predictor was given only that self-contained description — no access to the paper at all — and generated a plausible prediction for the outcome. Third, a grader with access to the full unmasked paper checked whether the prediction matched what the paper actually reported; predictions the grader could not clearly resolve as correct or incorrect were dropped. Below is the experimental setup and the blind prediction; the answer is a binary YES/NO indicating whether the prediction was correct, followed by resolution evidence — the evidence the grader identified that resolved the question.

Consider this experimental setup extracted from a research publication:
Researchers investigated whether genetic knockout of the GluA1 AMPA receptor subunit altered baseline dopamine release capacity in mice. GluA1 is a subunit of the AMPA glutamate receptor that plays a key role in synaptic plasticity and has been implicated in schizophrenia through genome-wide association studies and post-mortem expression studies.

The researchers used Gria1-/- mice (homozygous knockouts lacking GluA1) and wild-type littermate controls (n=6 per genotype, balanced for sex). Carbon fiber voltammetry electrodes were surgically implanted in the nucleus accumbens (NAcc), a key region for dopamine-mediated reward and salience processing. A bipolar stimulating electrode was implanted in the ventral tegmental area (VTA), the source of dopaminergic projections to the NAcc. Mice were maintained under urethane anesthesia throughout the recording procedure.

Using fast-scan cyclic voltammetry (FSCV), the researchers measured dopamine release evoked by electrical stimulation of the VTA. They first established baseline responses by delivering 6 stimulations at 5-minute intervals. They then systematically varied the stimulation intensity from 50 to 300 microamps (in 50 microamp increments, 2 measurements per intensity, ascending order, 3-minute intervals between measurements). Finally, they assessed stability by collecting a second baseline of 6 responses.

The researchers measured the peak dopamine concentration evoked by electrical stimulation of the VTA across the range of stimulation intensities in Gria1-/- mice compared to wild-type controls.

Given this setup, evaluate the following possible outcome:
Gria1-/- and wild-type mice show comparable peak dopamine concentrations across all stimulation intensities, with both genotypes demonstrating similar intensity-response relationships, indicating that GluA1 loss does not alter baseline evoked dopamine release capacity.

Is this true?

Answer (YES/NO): YES